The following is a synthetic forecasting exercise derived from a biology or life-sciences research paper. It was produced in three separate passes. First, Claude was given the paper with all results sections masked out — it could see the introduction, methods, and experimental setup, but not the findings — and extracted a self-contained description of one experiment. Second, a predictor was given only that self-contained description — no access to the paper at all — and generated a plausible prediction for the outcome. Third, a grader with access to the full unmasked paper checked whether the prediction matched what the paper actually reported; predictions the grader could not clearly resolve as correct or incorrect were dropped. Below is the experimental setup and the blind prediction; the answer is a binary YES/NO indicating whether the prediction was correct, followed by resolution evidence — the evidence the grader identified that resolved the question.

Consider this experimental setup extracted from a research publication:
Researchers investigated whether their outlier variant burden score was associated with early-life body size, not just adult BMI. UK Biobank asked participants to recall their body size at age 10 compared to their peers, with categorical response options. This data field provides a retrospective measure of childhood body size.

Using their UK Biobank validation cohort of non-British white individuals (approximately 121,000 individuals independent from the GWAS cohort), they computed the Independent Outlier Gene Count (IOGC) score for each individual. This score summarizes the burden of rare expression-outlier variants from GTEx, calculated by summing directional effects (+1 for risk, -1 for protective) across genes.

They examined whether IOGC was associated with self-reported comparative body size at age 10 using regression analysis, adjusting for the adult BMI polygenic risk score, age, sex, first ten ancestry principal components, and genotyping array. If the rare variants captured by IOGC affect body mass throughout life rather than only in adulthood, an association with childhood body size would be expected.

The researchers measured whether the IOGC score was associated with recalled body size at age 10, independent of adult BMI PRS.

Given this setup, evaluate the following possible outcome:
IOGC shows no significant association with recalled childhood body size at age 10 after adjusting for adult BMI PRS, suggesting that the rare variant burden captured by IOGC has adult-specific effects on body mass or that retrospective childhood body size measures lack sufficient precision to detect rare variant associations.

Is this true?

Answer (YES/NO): NO